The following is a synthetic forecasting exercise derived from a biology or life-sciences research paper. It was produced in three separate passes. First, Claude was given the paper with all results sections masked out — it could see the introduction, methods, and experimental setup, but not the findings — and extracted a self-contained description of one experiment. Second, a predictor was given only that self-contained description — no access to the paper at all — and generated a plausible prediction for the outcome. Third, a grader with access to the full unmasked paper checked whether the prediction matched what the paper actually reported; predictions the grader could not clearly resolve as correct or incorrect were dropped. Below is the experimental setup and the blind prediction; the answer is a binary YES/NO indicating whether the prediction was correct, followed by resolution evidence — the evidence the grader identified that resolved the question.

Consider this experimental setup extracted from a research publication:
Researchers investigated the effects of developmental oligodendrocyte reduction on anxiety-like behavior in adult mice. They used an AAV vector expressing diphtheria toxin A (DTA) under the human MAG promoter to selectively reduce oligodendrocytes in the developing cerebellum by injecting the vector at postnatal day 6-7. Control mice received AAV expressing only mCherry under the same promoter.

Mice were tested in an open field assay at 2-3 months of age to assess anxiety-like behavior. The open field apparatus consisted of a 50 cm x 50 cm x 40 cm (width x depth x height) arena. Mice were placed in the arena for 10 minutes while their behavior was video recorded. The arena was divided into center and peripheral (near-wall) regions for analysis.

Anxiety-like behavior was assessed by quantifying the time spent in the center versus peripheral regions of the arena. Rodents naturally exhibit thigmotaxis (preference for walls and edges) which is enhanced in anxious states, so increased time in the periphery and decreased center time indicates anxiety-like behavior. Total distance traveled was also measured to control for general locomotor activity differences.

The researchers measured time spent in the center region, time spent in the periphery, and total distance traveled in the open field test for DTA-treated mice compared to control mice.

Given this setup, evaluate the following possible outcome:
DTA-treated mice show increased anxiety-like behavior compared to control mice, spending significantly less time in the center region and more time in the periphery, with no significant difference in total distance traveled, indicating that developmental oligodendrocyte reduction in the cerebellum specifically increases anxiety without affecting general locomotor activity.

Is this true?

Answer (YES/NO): NO